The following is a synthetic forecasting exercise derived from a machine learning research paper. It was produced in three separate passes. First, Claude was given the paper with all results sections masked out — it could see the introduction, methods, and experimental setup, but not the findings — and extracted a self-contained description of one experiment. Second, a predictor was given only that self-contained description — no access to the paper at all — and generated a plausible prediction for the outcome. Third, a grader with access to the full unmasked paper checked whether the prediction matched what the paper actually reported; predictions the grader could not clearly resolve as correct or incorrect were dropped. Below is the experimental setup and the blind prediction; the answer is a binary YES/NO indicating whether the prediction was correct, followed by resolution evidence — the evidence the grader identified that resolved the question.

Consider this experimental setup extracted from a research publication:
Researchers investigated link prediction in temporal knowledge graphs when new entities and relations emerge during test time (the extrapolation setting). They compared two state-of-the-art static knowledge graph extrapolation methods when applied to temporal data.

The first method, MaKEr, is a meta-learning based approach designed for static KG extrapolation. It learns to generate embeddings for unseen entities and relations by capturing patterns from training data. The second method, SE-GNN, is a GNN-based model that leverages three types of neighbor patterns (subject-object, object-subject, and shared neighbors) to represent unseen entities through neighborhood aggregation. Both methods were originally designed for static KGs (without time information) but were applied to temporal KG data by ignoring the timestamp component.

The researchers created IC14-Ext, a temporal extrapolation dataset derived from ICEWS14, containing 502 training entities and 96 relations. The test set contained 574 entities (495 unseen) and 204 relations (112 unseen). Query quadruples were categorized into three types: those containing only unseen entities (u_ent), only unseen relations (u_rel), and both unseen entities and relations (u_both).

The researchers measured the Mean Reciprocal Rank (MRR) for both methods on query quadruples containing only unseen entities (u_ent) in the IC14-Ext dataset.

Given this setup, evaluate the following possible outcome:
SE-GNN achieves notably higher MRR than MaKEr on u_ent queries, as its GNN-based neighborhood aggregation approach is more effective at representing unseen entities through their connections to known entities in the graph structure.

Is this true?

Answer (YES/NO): NO